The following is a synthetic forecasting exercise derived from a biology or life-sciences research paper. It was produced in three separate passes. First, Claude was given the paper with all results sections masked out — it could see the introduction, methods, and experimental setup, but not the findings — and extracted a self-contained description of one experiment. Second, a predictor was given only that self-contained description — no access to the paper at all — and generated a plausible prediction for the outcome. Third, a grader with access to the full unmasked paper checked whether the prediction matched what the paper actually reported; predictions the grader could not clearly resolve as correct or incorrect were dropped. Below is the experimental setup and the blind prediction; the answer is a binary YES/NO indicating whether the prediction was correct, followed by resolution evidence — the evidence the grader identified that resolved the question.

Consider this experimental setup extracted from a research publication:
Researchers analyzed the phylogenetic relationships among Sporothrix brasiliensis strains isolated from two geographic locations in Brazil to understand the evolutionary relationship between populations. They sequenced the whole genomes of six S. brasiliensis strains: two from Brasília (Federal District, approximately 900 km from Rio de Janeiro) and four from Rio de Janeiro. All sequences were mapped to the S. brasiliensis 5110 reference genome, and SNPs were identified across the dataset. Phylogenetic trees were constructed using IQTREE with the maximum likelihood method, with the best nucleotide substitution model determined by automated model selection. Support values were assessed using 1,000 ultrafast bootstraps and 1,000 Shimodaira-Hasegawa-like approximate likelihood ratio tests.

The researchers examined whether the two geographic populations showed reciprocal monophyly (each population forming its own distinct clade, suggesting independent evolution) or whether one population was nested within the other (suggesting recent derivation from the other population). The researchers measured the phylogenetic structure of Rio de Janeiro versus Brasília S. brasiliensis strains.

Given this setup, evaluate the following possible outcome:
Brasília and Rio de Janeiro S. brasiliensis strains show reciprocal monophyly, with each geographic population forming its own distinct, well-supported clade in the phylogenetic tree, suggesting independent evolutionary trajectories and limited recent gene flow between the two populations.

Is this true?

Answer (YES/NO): YES